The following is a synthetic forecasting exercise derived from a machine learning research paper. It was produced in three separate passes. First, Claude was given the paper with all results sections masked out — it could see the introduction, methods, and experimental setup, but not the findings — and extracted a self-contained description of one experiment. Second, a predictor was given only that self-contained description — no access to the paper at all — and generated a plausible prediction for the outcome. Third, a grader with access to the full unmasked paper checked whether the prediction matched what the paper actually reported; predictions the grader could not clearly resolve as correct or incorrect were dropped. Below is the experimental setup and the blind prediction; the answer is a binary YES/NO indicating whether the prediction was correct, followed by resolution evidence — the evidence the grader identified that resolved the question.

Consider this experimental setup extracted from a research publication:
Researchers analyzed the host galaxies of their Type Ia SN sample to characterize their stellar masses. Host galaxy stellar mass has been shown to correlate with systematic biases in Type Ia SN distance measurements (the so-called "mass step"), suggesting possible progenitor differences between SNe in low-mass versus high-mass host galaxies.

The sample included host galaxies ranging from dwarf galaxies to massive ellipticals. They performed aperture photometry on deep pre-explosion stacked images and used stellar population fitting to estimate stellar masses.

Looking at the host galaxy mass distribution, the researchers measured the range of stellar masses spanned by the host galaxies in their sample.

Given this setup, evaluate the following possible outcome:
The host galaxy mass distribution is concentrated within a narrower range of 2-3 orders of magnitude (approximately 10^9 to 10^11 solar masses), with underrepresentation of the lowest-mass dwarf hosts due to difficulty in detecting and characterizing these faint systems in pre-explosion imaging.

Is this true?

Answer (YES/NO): NO